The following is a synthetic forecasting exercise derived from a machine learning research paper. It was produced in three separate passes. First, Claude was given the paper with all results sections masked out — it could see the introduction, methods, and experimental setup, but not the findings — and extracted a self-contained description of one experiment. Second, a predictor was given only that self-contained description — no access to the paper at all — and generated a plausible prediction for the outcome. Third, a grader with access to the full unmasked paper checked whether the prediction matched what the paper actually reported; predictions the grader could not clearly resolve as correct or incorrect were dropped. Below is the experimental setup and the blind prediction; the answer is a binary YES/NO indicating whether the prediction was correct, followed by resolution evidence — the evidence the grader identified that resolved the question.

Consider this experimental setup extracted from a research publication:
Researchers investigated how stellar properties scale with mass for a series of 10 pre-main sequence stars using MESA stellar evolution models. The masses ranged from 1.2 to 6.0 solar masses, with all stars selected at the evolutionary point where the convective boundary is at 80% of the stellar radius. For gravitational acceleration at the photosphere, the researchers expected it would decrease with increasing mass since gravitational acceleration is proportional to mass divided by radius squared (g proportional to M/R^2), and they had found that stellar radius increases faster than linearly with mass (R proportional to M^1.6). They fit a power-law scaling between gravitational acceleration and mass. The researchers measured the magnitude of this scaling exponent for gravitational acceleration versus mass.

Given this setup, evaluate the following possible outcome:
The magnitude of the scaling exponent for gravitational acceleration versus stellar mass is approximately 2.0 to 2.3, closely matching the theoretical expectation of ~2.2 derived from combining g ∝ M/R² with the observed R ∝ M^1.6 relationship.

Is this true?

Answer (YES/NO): NO